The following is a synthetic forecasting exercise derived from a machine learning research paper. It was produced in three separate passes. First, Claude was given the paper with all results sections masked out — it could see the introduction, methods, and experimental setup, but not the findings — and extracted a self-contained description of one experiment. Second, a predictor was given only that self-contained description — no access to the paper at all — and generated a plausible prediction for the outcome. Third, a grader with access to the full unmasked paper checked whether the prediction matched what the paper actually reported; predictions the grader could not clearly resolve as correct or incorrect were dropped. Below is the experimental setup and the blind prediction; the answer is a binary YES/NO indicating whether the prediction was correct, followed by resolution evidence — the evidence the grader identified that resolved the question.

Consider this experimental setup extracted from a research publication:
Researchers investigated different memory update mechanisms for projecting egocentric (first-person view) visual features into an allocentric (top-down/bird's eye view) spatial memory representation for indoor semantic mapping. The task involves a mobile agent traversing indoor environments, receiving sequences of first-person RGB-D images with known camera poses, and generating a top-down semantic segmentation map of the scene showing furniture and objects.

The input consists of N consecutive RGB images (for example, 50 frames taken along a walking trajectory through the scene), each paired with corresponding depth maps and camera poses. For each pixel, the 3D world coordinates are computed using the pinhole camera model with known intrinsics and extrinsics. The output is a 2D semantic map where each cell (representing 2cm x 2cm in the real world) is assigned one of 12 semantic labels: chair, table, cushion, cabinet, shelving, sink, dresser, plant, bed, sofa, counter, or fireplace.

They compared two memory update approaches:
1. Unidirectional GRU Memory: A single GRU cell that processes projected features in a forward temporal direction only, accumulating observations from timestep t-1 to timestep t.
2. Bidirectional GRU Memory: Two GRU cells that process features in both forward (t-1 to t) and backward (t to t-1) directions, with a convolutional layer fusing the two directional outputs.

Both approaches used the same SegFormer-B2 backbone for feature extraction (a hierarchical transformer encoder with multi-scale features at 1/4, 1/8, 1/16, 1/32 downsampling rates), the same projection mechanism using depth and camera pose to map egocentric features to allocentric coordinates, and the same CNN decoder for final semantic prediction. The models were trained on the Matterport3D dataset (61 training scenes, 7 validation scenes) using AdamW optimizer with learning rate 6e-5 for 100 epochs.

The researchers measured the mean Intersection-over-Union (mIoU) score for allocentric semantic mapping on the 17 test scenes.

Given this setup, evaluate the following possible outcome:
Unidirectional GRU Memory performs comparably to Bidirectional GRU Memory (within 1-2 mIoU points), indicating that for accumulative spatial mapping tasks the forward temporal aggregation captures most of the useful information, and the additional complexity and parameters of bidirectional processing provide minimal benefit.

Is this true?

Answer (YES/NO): NO